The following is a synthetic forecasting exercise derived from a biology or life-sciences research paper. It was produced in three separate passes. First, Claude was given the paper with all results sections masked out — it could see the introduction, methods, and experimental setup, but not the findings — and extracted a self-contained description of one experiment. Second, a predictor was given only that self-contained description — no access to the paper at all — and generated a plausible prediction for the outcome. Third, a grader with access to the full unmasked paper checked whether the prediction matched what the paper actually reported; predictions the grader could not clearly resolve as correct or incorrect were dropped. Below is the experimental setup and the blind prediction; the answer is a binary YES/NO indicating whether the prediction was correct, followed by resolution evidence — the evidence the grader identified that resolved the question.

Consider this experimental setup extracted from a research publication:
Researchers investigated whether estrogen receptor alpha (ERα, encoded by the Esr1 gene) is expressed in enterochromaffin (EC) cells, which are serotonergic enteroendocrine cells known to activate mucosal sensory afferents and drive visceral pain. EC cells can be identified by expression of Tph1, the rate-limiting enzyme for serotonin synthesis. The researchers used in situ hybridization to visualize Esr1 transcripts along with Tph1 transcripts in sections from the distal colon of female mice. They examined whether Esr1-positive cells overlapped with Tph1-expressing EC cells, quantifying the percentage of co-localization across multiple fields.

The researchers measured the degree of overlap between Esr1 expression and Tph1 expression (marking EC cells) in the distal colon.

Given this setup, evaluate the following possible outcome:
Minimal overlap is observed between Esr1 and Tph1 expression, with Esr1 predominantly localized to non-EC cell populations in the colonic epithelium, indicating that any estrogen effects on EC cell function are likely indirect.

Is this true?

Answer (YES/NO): YES